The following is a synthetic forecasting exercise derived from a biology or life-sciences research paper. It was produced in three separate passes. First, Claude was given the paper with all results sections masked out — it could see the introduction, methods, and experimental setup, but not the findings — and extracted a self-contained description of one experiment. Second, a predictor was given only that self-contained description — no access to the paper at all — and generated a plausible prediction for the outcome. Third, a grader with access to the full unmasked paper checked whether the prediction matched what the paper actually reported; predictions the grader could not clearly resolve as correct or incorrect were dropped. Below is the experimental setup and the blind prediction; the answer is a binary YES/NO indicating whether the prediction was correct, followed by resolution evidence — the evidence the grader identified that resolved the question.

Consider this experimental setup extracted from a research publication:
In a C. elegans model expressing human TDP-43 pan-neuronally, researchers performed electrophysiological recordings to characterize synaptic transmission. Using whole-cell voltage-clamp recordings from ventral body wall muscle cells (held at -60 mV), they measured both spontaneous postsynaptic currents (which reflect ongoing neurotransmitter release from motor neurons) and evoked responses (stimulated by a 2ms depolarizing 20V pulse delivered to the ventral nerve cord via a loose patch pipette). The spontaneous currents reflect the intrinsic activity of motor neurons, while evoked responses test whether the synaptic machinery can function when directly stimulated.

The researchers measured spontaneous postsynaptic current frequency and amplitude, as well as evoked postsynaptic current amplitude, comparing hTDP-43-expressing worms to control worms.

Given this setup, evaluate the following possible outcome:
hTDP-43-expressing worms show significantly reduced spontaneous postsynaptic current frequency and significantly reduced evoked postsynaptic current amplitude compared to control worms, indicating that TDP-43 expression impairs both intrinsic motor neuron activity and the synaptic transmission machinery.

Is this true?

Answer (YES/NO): NO